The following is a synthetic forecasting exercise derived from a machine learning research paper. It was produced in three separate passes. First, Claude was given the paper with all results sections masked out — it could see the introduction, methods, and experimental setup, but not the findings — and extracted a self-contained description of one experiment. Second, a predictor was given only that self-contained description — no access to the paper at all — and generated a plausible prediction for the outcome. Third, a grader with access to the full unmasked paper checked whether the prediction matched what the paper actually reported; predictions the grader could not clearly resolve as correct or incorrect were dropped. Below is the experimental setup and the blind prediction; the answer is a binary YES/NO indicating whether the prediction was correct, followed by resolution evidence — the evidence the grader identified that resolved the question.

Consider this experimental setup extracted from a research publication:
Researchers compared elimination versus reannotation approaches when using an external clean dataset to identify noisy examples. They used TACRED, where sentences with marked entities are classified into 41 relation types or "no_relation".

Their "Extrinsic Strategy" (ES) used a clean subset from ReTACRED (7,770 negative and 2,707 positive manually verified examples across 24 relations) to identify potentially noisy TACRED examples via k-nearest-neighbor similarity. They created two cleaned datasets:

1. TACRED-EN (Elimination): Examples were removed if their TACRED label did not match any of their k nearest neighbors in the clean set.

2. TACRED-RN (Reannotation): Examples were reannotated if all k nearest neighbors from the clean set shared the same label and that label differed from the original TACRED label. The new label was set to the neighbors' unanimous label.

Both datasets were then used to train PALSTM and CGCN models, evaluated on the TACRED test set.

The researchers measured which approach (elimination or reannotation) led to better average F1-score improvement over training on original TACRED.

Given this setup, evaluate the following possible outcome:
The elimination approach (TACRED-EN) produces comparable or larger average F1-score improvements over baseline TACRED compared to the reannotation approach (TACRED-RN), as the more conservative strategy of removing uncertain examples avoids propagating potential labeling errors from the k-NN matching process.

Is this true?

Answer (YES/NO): YES